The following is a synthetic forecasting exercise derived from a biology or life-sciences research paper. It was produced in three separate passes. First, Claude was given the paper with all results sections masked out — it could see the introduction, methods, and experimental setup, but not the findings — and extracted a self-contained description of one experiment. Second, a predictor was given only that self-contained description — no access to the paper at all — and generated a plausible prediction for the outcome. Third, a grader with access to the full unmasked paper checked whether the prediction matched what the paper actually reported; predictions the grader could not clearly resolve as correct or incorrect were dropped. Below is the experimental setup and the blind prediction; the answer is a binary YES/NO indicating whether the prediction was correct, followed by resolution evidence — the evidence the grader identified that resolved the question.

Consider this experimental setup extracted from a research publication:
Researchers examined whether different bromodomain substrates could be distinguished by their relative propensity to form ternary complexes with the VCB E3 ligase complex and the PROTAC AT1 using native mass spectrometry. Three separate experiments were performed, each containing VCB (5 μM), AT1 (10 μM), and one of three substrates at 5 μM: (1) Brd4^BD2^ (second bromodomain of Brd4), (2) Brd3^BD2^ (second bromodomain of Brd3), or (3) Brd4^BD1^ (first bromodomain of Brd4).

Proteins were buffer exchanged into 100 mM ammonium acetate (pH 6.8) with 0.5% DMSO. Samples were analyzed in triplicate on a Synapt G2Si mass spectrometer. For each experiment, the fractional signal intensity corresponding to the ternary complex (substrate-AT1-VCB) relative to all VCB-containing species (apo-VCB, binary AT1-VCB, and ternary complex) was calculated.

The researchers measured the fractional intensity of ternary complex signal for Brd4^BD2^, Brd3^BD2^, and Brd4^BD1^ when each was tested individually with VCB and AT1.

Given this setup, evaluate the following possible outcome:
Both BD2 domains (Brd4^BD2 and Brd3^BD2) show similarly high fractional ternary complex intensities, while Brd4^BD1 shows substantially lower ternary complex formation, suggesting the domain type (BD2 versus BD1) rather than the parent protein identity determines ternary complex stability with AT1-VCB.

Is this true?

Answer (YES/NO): NO